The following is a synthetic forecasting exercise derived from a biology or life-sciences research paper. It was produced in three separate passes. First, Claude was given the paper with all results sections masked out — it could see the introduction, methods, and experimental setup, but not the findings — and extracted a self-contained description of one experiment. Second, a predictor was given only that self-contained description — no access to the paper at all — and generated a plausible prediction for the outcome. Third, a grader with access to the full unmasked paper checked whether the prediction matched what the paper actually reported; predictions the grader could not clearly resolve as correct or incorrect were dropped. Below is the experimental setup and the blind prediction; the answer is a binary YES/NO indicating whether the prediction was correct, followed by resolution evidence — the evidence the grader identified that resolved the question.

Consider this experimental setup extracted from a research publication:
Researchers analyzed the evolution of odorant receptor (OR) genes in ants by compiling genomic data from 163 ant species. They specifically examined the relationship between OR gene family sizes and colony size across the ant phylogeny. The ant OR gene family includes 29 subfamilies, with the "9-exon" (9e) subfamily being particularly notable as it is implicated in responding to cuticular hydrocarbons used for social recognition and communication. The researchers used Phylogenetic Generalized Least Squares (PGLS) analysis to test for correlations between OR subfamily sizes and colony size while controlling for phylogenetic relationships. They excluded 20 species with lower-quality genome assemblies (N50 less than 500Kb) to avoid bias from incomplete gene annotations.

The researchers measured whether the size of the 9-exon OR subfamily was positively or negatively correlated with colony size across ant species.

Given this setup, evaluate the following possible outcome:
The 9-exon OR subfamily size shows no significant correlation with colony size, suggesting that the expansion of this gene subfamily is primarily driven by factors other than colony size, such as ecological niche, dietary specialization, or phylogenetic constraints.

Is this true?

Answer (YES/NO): NO